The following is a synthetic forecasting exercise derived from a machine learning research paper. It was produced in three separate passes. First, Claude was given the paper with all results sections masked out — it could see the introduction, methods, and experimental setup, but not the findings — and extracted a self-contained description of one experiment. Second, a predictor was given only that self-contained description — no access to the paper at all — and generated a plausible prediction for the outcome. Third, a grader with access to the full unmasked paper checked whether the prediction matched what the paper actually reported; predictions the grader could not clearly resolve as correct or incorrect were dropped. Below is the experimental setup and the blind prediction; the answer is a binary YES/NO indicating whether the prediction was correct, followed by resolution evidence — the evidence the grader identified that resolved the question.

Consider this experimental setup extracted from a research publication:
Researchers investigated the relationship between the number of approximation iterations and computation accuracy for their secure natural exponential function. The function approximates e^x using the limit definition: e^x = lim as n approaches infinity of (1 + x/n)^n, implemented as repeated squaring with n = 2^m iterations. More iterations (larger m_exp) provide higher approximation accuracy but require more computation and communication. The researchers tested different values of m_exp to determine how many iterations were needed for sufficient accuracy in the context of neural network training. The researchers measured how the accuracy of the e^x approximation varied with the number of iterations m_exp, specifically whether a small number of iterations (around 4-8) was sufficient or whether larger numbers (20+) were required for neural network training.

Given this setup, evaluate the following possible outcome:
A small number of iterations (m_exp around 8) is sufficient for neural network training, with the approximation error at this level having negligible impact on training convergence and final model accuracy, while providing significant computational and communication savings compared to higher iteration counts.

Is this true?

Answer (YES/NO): YES